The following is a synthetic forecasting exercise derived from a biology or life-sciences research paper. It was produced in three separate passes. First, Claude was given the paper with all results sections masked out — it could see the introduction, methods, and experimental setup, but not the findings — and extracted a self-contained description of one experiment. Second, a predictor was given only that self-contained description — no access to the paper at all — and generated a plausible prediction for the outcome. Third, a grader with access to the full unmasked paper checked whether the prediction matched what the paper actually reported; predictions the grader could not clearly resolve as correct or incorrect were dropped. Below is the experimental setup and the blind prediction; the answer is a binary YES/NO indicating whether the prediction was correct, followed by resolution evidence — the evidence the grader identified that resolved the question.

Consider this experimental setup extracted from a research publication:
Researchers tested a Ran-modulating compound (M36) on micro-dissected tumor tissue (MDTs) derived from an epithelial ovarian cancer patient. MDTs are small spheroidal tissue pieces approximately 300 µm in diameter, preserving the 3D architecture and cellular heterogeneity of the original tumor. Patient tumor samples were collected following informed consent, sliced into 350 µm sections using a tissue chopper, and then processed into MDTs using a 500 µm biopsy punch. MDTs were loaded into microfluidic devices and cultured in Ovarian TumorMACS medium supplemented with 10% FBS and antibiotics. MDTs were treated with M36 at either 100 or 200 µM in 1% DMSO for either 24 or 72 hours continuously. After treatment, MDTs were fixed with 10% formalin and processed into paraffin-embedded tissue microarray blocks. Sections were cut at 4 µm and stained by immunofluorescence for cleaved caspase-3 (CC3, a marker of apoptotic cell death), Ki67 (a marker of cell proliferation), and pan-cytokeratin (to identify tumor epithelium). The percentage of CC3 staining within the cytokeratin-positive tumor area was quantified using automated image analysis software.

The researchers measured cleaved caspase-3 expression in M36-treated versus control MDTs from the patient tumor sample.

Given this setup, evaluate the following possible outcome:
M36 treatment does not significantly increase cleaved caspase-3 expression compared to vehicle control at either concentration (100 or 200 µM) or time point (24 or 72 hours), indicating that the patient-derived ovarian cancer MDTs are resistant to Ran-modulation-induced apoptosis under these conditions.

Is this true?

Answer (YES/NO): NO